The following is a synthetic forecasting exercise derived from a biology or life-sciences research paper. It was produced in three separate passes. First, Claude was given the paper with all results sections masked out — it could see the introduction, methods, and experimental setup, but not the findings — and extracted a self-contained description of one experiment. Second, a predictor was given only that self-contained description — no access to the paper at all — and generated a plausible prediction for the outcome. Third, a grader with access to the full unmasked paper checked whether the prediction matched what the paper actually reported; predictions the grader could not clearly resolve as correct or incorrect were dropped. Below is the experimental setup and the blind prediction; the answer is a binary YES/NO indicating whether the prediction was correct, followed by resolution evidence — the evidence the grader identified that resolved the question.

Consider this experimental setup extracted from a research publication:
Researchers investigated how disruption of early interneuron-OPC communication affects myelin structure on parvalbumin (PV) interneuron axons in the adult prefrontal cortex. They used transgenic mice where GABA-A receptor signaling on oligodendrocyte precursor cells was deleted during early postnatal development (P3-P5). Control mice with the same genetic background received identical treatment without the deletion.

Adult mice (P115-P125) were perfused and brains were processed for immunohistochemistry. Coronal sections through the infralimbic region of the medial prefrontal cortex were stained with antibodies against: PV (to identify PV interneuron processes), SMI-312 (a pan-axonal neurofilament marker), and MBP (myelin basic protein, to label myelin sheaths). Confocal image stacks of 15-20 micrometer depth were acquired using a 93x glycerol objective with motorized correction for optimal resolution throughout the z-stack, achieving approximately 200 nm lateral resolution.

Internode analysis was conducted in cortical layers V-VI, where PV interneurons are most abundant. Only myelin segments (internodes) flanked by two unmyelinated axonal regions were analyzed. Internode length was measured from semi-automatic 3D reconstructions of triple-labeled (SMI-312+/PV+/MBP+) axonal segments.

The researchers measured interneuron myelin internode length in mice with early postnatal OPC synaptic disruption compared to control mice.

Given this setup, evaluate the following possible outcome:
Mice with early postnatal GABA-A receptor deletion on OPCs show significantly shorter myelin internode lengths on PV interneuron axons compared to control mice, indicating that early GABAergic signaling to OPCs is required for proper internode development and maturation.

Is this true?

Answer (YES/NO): NO